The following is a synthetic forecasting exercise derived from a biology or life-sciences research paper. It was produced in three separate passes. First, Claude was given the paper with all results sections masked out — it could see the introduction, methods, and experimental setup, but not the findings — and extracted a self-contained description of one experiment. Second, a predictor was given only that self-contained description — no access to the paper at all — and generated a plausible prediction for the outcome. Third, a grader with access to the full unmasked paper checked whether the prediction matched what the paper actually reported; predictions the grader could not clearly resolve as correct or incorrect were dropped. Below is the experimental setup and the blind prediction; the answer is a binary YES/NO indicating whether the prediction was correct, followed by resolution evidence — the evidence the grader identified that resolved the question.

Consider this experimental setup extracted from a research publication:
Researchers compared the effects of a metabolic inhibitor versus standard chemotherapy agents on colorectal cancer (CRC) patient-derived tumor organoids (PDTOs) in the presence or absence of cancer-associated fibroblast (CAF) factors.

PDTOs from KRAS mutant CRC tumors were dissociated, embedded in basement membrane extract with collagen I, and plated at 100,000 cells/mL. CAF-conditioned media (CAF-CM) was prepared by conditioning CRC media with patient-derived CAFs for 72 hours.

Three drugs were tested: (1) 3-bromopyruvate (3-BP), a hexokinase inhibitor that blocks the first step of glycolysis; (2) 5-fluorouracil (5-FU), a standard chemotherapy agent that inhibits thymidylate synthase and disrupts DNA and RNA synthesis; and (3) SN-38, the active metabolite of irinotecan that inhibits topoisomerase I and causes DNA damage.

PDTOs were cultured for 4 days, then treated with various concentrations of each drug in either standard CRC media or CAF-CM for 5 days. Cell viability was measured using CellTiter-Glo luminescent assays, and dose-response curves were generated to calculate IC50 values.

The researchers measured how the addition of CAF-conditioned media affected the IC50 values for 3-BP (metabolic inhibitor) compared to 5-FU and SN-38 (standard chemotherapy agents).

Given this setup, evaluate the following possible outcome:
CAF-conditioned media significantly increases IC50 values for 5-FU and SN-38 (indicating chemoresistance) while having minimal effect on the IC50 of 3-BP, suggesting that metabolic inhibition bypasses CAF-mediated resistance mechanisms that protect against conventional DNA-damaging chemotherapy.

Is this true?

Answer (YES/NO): NO